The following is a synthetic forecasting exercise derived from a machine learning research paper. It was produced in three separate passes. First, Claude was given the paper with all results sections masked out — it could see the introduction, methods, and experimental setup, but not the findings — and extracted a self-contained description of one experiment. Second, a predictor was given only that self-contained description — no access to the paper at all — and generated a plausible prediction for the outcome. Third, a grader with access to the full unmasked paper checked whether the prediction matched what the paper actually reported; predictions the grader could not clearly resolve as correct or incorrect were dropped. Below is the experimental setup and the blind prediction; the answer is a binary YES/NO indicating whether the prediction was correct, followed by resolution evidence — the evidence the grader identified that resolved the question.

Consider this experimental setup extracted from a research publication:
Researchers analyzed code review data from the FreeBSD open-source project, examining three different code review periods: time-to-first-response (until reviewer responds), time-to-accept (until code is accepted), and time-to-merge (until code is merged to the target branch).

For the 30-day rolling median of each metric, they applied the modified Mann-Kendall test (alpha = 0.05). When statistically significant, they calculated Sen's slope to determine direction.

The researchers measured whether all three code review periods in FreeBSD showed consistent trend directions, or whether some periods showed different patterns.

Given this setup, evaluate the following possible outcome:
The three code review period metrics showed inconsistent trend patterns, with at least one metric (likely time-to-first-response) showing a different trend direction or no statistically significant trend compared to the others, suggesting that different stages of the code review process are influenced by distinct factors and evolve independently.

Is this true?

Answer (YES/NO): NO